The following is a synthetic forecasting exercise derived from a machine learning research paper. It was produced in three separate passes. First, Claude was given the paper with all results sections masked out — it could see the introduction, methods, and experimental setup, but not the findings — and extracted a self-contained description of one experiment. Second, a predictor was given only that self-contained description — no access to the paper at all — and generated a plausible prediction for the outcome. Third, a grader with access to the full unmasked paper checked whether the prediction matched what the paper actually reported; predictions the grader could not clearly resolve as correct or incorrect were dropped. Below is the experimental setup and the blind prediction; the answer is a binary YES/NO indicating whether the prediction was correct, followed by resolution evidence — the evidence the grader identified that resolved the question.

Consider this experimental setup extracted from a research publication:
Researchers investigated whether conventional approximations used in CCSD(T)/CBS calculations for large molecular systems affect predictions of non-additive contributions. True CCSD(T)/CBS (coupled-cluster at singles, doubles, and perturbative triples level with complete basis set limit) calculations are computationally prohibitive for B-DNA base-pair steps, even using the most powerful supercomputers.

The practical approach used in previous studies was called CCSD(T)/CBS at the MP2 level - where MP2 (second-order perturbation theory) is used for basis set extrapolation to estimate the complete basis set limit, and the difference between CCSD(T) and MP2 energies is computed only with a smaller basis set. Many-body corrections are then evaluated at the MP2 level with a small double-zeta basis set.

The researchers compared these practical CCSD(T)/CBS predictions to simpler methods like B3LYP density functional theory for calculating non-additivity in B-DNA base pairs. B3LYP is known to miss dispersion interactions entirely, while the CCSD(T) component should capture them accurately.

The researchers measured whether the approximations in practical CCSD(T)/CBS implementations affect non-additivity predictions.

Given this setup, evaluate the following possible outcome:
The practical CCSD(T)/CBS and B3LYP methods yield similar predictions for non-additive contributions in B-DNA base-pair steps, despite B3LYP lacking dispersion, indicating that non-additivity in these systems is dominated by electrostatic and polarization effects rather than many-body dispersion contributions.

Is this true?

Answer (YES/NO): NO